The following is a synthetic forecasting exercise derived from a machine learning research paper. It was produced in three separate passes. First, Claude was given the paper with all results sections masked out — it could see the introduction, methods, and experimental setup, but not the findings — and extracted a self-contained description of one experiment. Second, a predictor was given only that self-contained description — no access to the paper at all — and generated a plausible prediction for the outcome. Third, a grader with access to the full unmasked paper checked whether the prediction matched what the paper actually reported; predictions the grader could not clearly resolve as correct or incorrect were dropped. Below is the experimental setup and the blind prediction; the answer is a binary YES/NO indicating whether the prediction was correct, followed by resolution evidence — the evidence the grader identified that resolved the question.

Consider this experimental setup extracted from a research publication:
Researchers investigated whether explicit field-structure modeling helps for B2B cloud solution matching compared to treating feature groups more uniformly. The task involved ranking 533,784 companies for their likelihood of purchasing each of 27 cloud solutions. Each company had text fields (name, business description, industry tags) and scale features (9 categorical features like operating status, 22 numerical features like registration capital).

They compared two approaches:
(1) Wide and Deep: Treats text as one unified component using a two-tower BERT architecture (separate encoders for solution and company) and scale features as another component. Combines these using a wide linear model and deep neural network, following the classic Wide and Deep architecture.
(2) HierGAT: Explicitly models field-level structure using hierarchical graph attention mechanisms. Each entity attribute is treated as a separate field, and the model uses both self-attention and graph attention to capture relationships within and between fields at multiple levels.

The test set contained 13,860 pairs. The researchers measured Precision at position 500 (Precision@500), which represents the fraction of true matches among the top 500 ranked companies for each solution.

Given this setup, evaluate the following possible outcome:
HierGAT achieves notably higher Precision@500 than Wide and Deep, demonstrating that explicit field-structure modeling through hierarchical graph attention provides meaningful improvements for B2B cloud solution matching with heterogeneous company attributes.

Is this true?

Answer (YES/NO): YES